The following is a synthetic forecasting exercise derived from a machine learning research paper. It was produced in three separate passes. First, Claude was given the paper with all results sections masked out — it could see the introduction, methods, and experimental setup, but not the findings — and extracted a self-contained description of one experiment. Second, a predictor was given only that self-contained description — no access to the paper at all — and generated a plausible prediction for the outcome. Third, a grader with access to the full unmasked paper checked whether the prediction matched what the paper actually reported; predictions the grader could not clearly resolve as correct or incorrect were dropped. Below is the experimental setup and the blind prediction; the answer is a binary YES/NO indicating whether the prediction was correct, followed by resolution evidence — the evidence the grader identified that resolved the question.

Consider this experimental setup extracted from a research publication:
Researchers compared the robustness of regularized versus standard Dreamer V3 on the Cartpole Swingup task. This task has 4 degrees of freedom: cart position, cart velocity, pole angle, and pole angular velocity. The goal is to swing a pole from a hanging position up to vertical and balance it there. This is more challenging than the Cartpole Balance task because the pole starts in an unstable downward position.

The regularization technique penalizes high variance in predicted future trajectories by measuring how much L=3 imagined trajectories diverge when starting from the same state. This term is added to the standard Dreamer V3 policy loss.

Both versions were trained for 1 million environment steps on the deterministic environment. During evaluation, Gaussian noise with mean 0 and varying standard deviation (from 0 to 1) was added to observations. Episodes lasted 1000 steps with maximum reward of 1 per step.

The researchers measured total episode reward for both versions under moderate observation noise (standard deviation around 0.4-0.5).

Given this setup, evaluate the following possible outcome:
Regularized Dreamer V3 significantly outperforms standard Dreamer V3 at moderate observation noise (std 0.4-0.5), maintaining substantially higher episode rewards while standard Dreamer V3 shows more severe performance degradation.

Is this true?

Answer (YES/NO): YES